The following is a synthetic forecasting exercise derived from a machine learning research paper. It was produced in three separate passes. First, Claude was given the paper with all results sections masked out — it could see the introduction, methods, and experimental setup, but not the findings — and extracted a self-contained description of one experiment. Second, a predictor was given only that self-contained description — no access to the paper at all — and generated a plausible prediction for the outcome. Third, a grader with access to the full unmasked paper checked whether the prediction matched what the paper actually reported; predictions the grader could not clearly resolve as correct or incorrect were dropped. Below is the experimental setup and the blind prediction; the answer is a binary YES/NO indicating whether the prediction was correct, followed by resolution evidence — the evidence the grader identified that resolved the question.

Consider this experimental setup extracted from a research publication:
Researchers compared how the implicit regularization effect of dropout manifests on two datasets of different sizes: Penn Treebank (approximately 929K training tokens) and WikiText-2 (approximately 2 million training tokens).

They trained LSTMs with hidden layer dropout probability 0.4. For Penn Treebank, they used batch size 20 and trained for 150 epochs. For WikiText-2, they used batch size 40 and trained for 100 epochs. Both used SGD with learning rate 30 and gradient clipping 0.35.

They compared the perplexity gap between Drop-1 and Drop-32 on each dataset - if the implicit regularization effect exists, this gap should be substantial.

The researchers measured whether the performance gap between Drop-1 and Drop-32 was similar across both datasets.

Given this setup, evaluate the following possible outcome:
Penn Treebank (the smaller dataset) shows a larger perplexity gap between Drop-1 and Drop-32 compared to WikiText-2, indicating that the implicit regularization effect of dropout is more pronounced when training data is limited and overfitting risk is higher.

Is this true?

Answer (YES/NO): YES